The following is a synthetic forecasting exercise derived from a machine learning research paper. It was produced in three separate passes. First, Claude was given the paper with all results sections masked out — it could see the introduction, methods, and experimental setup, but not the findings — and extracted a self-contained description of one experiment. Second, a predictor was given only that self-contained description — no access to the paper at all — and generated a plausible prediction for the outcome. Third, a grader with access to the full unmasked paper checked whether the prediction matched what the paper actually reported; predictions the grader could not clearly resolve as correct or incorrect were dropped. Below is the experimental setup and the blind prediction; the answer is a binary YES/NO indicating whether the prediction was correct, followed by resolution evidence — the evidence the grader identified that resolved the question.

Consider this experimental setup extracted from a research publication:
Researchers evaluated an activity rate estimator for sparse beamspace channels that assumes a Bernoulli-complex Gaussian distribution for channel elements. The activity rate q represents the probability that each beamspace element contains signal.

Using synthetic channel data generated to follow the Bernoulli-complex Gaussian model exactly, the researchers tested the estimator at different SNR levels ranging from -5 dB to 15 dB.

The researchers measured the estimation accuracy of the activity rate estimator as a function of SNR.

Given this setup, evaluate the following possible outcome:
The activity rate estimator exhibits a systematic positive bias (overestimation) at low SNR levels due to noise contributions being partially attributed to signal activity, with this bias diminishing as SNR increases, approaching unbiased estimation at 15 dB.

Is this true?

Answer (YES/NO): YES